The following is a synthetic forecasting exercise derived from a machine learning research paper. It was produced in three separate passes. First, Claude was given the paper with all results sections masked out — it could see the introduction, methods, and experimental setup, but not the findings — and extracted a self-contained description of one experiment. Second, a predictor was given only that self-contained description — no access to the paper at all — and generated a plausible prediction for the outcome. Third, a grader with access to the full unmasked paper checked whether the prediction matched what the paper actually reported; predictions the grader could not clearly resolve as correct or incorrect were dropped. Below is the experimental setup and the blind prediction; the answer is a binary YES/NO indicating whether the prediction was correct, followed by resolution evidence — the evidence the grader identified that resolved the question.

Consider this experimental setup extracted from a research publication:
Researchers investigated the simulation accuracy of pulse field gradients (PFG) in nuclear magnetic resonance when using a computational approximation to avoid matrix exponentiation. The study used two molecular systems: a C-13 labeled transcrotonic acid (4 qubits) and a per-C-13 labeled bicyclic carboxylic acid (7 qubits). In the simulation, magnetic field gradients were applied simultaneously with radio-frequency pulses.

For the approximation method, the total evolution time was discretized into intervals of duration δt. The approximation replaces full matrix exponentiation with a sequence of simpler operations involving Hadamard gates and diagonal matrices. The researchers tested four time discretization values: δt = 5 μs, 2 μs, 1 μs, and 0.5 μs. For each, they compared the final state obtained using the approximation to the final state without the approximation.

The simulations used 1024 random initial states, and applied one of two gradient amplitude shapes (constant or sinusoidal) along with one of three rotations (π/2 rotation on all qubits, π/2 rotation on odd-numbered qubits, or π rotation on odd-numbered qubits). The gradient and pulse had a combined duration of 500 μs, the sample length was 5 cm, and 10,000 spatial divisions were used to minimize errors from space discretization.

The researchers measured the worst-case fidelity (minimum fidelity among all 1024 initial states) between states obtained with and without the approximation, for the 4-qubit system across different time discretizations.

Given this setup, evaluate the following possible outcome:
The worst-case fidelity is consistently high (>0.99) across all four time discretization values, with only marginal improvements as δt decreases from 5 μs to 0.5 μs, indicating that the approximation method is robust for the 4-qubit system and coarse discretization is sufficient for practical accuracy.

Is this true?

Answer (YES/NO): NO